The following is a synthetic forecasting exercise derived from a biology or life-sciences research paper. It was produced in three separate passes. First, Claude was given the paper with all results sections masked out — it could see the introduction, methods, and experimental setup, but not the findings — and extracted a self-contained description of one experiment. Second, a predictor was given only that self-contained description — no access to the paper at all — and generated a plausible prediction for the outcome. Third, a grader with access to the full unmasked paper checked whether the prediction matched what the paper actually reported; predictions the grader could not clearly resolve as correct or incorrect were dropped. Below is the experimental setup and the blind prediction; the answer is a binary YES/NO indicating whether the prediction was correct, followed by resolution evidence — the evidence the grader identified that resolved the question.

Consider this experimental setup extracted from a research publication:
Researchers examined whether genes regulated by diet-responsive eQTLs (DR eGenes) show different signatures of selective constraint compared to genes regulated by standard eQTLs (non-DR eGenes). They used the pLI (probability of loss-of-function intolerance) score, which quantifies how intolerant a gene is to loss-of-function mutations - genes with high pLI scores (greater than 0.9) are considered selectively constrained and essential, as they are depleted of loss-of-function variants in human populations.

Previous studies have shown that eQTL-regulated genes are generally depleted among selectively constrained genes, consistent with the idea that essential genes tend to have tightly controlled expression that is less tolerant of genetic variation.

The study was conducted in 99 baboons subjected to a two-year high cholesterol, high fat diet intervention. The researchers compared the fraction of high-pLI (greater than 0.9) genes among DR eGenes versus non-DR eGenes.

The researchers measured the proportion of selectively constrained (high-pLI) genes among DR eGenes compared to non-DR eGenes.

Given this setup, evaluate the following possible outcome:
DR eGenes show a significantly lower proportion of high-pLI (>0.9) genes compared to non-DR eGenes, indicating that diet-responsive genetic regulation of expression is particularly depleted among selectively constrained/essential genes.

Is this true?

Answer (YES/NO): NO